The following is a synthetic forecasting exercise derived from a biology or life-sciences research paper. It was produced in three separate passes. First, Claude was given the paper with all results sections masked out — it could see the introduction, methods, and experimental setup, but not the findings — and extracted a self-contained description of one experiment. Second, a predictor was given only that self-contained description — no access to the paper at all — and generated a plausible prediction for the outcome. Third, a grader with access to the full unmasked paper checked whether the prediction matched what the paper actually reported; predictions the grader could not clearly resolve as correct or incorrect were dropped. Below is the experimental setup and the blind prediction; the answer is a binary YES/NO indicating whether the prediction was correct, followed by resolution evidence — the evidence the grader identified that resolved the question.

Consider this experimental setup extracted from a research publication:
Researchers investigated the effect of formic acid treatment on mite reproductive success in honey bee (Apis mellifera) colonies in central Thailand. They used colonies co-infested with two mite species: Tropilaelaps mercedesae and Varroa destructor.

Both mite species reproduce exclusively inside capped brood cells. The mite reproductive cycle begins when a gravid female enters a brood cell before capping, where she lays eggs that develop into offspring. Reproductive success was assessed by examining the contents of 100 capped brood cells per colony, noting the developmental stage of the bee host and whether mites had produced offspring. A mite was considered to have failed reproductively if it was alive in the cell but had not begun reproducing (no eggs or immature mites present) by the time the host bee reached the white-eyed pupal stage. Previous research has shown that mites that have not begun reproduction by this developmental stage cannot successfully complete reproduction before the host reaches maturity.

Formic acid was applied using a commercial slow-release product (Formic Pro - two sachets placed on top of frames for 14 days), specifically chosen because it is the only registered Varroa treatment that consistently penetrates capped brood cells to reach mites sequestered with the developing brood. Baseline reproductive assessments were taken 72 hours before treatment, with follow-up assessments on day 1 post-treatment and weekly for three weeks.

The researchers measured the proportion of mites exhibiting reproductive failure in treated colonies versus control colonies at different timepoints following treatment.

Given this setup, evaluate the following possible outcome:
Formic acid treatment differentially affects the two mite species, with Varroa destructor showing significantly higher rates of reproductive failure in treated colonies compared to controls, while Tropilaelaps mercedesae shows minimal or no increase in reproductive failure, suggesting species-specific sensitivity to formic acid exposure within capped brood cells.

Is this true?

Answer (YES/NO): NO